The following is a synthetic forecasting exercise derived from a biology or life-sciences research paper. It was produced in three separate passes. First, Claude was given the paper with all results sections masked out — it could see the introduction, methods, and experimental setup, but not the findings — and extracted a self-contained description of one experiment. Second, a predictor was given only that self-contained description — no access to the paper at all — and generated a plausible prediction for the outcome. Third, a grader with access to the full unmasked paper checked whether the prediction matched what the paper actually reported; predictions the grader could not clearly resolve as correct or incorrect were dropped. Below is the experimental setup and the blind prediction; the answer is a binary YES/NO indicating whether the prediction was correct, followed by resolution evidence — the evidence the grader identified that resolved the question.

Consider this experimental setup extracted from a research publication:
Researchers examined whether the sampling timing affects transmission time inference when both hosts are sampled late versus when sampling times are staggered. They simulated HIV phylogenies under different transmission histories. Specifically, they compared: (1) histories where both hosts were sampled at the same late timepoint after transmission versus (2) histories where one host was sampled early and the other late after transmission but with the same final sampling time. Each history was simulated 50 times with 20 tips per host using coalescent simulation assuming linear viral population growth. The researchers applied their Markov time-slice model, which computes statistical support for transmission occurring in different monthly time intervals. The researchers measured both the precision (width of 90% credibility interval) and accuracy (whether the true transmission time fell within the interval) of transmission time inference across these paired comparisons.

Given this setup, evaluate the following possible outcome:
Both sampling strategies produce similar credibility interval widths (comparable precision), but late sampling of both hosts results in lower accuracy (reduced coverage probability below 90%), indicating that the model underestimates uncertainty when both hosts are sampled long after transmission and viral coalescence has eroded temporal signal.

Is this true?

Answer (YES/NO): NO